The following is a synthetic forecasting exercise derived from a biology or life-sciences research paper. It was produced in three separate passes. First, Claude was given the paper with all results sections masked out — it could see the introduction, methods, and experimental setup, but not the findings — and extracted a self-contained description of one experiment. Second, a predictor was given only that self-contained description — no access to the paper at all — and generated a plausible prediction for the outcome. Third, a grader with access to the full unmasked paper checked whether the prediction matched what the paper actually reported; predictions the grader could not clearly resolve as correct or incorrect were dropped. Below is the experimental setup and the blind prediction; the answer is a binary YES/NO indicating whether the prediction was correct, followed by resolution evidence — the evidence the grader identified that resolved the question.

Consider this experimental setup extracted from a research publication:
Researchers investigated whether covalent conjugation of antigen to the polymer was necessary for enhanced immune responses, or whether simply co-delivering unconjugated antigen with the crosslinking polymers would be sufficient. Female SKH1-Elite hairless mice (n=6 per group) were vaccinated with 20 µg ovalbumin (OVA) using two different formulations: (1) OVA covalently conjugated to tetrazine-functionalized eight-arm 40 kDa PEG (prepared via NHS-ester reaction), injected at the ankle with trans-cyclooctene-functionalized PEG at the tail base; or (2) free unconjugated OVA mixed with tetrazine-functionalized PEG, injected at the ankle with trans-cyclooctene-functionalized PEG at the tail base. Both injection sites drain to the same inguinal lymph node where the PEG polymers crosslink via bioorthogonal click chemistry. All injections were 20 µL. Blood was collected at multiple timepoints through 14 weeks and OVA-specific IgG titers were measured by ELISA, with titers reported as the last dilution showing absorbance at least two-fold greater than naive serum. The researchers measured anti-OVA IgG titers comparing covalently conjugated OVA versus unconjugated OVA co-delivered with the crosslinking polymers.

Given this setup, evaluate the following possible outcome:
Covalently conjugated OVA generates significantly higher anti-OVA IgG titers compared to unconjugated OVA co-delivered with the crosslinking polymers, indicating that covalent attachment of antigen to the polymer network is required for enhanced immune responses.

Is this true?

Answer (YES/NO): NO